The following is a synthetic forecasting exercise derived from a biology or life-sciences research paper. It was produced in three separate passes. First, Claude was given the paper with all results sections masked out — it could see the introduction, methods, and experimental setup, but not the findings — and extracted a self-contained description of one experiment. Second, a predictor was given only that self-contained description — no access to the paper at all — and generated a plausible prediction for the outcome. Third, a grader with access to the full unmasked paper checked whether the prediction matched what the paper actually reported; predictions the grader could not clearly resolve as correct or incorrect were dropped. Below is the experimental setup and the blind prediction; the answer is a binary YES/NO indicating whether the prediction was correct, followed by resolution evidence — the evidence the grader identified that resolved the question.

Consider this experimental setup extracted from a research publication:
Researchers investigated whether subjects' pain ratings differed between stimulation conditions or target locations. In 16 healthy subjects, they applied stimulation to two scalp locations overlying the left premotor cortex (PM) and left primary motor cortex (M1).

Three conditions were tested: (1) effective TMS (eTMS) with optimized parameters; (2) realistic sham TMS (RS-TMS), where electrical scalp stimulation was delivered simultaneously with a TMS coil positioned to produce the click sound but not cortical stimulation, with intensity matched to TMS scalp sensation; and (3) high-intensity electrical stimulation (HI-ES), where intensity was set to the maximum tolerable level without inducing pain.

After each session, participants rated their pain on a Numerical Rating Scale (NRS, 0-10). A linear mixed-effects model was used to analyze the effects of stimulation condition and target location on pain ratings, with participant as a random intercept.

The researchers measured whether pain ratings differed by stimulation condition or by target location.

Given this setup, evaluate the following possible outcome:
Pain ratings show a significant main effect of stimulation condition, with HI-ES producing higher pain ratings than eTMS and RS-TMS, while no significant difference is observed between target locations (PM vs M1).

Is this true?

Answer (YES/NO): YES